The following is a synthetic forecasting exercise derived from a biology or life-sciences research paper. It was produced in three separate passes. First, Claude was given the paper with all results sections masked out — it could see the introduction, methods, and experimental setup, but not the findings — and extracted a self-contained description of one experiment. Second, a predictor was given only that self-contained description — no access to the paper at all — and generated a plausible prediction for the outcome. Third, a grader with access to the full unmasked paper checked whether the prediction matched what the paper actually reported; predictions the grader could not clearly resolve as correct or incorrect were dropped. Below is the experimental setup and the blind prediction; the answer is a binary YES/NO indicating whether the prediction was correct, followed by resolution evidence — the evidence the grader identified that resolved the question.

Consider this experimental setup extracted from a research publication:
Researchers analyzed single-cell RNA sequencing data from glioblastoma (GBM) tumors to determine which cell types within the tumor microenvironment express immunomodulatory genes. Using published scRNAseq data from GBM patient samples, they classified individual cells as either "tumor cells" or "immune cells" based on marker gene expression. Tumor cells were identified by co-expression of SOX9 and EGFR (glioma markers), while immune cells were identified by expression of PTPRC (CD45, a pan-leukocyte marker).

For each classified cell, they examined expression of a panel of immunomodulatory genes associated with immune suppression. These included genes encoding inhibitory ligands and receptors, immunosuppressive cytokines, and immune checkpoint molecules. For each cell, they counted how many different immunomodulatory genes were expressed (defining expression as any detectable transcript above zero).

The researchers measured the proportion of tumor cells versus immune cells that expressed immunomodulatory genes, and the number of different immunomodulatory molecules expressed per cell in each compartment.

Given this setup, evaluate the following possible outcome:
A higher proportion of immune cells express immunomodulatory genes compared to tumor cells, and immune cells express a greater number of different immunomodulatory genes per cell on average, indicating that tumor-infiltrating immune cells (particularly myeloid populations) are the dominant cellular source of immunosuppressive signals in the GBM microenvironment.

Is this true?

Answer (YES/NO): YES